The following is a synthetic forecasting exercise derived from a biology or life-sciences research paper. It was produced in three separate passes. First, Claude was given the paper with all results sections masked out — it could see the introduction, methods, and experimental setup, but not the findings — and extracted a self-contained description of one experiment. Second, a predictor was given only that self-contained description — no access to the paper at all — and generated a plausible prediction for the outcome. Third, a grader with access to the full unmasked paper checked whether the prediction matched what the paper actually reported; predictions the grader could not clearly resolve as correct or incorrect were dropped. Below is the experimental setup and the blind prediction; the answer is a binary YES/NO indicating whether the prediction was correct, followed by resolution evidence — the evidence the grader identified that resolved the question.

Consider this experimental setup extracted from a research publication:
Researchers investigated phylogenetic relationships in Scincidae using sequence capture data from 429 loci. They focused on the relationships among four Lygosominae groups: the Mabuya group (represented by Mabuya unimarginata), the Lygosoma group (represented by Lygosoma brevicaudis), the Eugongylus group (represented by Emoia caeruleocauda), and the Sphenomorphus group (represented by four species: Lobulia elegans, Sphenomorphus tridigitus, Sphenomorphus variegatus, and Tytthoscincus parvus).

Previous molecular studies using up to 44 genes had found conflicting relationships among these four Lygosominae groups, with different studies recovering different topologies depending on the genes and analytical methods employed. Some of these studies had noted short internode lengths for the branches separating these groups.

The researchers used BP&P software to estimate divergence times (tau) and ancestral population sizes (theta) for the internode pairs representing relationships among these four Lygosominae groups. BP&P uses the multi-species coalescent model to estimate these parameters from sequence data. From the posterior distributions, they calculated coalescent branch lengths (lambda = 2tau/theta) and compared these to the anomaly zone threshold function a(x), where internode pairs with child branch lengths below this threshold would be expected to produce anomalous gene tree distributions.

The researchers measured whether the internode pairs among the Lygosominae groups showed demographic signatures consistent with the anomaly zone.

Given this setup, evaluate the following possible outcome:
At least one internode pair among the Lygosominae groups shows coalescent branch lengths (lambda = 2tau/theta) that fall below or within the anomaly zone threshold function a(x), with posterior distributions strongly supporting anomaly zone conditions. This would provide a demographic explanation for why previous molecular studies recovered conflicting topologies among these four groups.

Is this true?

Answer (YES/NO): NO